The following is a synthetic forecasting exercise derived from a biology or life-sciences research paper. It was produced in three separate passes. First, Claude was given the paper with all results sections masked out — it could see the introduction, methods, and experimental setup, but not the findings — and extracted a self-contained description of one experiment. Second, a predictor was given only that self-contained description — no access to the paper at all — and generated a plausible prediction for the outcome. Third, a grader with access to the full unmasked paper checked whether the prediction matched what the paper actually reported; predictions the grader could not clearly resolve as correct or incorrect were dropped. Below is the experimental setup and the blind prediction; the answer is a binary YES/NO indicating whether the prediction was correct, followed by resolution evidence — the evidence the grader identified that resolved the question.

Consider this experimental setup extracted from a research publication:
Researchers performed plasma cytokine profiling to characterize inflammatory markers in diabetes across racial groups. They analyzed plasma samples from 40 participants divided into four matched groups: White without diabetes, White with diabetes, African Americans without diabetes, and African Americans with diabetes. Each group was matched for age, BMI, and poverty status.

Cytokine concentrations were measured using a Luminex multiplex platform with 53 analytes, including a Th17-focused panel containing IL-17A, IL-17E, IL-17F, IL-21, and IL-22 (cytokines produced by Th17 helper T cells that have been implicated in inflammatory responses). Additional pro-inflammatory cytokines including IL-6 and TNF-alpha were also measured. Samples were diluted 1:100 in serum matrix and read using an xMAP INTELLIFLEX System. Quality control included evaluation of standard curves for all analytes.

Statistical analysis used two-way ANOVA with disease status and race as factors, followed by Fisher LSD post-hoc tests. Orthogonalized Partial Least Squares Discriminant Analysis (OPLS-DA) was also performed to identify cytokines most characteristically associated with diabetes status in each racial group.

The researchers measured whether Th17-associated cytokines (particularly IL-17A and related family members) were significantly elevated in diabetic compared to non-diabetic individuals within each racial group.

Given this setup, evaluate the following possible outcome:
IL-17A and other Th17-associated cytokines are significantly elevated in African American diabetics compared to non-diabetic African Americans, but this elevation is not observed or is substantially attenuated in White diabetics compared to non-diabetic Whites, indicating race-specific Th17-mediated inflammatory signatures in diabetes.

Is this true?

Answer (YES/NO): NO